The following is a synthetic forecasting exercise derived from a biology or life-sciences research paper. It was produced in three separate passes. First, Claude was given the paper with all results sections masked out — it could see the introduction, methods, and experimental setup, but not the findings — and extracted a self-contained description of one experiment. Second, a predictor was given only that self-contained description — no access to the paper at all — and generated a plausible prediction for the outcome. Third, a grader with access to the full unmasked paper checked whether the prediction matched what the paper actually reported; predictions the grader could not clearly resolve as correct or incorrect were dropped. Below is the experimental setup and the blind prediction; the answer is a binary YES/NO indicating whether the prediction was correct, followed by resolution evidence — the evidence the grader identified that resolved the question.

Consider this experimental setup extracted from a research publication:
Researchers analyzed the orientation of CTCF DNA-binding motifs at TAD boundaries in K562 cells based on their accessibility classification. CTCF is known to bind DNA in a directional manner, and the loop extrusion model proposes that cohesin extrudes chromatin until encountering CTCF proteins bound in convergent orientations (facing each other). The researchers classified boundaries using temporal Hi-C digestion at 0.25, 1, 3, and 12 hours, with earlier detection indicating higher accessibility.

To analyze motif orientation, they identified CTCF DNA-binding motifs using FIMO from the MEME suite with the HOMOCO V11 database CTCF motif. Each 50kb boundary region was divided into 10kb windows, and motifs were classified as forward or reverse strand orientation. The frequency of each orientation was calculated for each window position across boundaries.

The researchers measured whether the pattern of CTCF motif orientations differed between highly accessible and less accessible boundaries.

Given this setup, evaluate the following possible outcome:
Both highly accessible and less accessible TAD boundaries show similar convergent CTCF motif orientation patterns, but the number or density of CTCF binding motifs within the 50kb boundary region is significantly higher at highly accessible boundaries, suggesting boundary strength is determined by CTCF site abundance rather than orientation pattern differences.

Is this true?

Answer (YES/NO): NO